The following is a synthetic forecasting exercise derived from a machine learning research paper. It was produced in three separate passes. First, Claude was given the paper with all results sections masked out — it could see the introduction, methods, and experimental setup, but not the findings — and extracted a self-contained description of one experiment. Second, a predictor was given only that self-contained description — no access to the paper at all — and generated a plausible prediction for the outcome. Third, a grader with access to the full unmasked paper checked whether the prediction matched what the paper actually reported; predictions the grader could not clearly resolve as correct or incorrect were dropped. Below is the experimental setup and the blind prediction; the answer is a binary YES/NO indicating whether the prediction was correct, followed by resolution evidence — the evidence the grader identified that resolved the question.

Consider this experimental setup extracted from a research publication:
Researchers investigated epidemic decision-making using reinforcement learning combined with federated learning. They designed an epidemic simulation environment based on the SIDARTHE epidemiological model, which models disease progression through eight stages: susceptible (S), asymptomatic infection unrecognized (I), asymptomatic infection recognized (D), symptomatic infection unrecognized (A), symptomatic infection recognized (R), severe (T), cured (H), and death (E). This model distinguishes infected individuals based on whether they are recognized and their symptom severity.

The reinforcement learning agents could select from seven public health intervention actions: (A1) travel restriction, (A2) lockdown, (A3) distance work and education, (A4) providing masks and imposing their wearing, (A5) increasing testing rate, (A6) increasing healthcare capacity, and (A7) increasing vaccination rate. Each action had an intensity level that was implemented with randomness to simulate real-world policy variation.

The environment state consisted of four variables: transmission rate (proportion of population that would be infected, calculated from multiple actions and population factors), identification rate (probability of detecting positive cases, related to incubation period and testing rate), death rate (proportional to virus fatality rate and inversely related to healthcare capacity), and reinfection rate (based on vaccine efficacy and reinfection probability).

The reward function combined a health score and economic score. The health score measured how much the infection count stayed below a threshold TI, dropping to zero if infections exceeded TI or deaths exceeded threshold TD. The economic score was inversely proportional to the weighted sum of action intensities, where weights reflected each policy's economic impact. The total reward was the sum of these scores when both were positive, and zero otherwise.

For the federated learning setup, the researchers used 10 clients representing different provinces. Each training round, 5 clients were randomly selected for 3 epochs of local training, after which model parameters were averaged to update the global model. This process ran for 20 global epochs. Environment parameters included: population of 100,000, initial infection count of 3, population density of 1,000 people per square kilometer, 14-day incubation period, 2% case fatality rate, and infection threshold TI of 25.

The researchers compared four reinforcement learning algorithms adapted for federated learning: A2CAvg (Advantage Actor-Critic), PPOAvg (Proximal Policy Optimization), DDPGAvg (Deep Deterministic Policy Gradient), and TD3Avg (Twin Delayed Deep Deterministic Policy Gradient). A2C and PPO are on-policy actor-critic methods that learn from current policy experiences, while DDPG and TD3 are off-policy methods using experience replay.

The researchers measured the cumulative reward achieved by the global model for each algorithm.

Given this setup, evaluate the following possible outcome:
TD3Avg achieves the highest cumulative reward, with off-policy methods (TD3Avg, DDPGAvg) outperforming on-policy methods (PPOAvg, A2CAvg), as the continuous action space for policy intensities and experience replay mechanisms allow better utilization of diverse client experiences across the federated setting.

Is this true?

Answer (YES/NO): NO